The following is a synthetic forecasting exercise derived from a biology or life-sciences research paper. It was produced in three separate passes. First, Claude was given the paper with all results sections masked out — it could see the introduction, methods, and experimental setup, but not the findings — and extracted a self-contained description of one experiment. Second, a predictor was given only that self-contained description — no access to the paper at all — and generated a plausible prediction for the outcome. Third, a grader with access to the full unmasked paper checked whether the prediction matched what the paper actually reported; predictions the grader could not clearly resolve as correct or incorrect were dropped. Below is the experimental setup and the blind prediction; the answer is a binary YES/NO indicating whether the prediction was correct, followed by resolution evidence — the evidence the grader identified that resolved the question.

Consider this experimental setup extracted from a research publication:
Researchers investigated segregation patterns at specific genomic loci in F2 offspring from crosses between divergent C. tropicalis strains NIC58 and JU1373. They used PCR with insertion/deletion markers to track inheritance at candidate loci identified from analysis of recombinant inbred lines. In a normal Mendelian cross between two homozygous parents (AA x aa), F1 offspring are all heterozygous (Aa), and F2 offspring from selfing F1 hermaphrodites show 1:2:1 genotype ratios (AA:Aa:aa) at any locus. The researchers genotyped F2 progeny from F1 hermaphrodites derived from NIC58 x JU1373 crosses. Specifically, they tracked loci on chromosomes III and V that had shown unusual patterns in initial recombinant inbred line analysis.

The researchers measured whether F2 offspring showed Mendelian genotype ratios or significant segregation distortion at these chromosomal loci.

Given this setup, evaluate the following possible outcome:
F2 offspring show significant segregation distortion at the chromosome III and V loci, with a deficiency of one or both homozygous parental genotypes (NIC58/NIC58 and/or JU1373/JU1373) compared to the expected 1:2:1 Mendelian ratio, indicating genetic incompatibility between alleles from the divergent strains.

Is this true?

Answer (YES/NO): NO